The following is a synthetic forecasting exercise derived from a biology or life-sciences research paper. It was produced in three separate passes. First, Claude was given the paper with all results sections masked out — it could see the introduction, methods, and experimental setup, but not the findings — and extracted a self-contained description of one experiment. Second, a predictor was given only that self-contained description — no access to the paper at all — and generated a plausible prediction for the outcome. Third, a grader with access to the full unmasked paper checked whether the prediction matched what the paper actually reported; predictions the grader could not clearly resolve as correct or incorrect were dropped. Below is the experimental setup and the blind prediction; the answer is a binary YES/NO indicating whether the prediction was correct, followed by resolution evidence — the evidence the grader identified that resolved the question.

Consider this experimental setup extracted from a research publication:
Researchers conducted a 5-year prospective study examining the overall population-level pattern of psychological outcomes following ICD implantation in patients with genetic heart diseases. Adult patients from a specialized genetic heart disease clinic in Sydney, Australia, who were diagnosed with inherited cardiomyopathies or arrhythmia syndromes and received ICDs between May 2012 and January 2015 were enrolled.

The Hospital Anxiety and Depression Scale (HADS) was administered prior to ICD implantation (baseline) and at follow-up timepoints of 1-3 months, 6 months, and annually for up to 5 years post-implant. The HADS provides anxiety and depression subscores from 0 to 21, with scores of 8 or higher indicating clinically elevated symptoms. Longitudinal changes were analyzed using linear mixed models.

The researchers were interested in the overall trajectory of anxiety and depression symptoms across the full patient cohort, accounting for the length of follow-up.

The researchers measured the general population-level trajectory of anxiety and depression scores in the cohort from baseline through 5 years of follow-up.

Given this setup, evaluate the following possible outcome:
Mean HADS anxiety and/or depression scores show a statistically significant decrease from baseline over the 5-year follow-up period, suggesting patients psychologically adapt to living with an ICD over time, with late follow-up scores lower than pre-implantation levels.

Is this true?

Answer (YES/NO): YES